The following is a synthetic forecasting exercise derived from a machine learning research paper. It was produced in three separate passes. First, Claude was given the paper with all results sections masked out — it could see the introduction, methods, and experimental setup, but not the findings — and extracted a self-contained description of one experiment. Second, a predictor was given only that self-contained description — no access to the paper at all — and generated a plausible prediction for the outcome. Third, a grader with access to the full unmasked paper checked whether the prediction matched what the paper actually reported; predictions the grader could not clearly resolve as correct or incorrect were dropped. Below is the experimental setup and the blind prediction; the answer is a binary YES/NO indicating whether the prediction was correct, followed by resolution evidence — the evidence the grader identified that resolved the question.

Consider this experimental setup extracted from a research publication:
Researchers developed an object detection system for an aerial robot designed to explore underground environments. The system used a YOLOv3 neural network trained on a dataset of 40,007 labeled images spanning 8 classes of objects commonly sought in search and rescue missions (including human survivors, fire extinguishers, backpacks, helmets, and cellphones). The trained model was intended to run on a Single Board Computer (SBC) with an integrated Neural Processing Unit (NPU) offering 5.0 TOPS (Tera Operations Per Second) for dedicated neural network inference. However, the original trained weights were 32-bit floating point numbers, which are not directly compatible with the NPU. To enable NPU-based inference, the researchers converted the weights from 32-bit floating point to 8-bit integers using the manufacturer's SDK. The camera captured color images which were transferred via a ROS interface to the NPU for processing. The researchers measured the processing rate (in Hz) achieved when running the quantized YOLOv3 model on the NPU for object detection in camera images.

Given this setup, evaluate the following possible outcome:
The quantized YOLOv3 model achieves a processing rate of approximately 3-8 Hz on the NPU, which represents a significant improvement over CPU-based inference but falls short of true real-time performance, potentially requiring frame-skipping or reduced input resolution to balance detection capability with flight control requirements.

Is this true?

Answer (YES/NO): YES